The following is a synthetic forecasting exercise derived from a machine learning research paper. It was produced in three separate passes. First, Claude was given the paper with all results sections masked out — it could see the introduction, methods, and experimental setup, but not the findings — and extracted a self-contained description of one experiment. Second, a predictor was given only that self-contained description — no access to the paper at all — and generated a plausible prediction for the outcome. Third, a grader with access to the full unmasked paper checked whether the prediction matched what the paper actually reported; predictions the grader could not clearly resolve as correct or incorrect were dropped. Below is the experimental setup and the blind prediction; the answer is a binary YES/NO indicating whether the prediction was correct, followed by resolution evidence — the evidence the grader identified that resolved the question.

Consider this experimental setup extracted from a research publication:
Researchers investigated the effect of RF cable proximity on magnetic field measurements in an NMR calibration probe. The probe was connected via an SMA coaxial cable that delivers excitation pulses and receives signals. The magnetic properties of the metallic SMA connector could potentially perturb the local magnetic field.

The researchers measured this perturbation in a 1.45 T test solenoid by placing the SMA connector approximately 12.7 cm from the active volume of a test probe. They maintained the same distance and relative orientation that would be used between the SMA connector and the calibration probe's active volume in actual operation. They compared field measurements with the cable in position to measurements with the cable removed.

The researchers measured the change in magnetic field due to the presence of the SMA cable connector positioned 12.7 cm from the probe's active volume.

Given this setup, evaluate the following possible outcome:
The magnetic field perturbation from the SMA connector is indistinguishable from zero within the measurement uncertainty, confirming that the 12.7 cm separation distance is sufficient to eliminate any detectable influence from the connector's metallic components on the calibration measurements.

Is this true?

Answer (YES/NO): NO